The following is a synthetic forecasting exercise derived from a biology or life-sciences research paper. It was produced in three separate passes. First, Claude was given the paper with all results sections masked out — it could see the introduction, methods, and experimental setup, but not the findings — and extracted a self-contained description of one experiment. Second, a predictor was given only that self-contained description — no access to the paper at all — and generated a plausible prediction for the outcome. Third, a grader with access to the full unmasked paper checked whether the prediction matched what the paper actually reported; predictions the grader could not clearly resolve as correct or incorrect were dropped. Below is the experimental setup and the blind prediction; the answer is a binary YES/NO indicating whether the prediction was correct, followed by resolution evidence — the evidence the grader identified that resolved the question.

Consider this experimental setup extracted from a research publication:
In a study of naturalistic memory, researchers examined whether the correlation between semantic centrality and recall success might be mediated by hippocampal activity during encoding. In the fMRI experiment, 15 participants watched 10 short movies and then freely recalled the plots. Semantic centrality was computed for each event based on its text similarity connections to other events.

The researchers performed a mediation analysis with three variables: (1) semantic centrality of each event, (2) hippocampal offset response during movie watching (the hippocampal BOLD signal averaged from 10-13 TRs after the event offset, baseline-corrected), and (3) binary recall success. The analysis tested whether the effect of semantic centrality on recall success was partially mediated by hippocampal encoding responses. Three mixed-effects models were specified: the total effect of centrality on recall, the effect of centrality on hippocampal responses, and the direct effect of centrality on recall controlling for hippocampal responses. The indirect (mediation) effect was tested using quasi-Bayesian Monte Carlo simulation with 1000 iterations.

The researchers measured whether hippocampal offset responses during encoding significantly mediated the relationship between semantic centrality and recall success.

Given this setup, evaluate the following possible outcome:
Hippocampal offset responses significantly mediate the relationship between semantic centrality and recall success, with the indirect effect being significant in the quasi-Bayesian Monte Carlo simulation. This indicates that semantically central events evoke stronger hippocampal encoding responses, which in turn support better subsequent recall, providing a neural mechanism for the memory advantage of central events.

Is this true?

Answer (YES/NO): YES